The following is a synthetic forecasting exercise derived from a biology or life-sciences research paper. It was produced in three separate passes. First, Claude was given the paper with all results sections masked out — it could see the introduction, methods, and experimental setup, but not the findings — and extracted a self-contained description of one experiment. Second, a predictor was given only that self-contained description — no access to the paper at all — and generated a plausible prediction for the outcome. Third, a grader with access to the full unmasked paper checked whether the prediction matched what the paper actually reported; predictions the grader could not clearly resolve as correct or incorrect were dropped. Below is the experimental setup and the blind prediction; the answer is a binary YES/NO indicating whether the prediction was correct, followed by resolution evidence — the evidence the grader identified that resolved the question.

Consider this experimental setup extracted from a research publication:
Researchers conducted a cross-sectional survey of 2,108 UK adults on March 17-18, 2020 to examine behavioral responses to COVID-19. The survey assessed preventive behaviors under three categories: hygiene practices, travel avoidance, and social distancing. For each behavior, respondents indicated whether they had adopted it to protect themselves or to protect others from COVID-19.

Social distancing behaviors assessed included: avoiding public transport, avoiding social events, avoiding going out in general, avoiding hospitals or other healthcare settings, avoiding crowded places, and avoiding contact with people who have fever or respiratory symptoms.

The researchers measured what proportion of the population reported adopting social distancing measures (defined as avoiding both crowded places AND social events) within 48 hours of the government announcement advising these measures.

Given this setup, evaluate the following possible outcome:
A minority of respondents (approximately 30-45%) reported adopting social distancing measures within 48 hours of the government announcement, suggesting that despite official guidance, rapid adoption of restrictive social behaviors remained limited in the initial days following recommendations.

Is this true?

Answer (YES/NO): YES